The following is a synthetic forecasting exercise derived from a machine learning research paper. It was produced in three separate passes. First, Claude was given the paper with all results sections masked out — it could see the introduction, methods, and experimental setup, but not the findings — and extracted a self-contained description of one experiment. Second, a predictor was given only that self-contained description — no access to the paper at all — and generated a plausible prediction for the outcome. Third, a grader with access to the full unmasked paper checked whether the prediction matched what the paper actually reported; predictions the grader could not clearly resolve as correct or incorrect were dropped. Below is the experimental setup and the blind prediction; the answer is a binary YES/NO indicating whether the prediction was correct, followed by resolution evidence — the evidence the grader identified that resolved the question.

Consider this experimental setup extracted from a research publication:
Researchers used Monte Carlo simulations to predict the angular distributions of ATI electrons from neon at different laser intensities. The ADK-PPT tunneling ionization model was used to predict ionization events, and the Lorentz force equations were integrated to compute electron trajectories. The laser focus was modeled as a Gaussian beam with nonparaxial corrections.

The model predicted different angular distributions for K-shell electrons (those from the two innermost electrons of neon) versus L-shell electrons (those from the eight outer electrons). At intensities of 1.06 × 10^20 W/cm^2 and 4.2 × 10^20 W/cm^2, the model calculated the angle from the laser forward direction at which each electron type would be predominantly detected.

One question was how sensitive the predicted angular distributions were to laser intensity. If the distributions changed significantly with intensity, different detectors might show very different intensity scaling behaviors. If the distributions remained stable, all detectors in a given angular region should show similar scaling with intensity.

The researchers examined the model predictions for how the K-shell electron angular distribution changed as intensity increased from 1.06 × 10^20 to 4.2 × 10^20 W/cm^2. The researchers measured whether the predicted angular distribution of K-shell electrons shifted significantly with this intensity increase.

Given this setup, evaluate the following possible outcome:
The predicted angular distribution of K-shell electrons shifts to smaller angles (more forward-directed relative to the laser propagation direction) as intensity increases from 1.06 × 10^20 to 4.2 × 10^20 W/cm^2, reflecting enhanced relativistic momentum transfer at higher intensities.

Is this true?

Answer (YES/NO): NO